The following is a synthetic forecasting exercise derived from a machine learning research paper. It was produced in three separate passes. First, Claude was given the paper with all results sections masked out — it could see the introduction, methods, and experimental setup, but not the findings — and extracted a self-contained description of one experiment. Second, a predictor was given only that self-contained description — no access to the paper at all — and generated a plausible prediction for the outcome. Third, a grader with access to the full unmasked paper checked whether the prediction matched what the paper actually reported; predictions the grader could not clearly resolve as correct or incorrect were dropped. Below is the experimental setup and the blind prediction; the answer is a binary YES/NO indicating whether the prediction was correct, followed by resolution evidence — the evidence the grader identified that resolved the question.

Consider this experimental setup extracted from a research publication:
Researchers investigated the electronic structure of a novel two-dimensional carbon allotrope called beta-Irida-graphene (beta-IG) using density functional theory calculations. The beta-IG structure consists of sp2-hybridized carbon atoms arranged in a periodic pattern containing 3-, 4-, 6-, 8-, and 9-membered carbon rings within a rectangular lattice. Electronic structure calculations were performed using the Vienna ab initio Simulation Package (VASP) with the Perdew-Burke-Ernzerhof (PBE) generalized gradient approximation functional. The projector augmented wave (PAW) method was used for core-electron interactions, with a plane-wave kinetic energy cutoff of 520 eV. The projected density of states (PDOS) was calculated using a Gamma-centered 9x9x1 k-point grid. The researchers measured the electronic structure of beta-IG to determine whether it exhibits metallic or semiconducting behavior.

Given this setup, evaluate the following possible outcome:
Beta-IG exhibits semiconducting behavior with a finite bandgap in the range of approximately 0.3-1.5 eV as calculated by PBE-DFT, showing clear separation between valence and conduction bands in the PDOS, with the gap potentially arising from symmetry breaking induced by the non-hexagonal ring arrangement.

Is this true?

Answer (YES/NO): NO